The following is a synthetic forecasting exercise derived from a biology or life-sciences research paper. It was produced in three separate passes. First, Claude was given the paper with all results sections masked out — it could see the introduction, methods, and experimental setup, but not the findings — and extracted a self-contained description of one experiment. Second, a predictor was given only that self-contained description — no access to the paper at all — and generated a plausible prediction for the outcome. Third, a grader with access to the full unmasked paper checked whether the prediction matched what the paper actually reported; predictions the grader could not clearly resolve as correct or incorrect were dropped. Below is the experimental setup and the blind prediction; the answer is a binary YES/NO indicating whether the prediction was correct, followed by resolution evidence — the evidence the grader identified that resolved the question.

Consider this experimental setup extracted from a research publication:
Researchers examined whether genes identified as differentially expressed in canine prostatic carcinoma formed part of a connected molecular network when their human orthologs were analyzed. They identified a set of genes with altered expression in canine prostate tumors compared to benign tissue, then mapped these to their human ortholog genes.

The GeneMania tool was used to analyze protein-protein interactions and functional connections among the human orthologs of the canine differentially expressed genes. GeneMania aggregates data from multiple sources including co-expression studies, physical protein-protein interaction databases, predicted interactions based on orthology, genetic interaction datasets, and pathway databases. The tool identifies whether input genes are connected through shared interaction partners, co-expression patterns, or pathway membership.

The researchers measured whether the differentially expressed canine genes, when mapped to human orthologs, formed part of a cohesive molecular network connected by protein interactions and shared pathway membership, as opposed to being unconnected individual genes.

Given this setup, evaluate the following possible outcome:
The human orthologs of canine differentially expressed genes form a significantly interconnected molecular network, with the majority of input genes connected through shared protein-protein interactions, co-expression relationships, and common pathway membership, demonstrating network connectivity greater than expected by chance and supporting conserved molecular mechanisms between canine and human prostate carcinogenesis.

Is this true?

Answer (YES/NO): YES